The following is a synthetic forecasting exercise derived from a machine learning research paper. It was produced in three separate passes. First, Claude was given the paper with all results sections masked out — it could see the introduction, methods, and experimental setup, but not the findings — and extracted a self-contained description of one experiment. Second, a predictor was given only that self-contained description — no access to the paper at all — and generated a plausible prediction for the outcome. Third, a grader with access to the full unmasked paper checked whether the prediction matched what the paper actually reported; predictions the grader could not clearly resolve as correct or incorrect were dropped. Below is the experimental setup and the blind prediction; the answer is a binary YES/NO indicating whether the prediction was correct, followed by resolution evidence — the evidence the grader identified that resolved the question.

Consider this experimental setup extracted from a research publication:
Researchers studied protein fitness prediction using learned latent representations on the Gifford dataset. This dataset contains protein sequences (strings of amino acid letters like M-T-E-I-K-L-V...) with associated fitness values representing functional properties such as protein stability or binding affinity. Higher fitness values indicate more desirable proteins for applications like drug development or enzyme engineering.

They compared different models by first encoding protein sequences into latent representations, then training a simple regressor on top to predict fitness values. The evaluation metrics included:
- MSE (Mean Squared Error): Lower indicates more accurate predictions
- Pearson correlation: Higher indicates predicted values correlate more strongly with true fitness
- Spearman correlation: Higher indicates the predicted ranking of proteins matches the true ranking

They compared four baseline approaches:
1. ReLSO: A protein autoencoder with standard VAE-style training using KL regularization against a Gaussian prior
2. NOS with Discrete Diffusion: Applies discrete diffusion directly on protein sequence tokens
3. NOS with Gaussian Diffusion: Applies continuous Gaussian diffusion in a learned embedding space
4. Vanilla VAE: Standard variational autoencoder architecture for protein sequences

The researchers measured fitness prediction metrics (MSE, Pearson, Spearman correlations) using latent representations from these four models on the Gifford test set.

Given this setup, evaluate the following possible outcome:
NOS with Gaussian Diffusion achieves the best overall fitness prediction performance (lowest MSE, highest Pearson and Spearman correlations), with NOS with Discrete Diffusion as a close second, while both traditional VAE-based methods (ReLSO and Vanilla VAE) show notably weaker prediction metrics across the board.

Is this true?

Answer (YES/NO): NO